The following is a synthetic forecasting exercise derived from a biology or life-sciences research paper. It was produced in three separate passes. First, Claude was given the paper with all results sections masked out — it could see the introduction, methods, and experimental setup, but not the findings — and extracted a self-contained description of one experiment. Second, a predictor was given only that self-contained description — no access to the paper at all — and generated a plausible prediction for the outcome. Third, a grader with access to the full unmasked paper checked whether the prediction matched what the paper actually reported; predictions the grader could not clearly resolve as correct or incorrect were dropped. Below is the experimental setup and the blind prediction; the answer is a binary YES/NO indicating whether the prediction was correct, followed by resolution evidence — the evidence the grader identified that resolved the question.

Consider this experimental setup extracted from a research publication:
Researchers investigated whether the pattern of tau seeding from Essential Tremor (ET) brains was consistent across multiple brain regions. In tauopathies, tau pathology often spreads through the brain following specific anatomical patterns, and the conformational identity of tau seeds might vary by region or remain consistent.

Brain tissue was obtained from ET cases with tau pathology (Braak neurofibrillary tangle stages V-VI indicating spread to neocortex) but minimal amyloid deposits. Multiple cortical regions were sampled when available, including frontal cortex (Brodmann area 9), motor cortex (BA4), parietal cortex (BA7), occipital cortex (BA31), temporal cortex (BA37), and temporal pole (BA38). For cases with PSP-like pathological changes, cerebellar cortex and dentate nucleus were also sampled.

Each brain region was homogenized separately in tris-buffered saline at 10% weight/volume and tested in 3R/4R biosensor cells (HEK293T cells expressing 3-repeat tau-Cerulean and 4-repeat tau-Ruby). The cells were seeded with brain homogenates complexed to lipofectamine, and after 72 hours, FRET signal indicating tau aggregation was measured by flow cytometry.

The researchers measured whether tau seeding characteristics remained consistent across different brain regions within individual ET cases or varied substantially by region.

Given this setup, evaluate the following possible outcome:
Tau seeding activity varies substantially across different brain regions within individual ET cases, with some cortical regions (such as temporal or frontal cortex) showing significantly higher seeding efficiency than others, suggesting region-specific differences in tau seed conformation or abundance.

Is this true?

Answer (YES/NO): YES